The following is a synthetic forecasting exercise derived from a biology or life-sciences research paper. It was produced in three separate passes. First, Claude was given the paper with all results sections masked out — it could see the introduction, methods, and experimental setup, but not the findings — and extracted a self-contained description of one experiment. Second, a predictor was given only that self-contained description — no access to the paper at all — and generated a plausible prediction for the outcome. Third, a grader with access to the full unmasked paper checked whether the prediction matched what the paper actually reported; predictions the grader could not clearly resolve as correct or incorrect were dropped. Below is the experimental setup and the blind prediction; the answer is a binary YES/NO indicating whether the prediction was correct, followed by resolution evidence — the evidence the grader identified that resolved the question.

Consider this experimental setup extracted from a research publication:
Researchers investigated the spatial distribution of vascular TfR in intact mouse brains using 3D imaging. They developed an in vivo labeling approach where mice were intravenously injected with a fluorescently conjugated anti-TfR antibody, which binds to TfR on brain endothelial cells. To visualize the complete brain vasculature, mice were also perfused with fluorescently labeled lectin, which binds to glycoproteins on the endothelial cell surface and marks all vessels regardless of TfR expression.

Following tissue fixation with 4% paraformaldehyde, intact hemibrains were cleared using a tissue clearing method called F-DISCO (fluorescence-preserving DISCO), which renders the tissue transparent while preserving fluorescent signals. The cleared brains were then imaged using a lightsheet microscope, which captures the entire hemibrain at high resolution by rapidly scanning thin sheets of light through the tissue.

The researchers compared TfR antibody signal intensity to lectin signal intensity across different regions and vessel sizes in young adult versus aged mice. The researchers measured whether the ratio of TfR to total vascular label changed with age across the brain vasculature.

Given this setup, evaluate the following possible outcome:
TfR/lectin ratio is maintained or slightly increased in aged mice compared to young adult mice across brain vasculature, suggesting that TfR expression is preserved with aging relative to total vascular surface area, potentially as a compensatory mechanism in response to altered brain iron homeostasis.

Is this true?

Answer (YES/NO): NO